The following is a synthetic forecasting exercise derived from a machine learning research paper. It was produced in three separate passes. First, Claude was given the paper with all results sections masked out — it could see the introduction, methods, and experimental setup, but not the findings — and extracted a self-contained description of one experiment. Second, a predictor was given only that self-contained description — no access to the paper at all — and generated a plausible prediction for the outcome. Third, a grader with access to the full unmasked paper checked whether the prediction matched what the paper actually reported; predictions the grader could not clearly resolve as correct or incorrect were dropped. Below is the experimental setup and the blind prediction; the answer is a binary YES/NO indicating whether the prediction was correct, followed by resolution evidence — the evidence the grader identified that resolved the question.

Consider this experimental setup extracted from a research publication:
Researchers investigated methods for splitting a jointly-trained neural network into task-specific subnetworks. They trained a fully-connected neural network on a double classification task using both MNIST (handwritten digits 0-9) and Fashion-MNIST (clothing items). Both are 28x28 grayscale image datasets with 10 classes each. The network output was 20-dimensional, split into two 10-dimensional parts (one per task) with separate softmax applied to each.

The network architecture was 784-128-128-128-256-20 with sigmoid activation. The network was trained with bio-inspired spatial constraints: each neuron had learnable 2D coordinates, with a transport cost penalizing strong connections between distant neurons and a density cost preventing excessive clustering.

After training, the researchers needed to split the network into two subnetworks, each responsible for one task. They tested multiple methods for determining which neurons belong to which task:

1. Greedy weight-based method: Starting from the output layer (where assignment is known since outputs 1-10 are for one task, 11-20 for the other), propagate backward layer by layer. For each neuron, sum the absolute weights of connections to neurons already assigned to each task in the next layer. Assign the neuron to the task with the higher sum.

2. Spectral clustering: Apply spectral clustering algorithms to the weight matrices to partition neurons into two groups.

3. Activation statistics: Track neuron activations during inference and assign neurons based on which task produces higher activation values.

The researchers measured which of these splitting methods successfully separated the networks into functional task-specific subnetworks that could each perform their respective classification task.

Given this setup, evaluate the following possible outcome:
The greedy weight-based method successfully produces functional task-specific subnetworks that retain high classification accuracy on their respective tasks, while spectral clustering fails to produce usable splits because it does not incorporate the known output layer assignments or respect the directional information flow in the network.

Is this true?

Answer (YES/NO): YES